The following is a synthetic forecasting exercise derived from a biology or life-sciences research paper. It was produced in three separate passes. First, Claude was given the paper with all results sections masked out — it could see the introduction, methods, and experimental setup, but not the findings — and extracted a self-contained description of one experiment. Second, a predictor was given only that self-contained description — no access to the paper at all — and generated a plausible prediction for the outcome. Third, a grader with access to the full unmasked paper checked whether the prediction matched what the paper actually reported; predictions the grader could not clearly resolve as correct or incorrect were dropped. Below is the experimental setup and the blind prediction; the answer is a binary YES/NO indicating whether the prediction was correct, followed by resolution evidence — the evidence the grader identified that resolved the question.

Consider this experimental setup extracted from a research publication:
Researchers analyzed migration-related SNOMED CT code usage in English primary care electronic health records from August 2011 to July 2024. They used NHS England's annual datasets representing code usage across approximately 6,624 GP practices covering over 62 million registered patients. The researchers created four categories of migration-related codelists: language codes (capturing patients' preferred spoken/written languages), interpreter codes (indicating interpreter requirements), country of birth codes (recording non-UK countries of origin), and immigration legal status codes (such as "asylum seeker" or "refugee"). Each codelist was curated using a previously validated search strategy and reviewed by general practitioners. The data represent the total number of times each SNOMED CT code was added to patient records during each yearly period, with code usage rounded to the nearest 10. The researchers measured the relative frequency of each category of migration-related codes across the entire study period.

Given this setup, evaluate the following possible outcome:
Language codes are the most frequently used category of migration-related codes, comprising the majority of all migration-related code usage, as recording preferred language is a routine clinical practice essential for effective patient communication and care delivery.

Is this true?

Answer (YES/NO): YES